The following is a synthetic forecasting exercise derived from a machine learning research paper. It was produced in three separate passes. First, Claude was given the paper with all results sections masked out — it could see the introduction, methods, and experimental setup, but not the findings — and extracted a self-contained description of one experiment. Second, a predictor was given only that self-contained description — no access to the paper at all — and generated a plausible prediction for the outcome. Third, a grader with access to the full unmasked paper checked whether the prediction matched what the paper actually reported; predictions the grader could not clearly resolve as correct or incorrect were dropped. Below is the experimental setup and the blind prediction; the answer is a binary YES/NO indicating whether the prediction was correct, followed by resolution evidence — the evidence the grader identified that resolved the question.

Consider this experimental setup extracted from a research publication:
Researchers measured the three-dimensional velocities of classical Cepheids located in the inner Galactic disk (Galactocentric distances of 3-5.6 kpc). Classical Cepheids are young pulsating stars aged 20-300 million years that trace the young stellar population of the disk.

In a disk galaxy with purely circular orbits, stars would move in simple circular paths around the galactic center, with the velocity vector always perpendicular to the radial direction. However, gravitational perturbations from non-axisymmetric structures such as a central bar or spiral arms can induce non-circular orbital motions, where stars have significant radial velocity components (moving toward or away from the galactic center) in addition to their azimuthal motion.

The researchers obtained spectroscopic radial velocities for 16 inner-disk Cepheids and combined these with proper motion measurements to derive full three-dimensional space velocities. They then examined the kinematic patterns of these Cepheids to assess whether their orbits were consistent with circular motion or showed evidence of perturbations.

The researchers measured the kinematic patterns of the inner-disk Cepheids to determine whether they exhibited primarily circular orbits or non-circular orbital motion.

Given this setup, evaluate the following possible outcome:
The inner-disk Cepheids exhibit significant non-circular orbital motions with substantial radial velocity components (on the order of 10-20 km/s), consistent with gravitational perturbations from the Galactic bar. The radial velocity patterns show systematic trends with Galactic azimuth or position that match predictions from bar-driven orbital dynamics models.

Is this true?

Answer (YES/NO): NO